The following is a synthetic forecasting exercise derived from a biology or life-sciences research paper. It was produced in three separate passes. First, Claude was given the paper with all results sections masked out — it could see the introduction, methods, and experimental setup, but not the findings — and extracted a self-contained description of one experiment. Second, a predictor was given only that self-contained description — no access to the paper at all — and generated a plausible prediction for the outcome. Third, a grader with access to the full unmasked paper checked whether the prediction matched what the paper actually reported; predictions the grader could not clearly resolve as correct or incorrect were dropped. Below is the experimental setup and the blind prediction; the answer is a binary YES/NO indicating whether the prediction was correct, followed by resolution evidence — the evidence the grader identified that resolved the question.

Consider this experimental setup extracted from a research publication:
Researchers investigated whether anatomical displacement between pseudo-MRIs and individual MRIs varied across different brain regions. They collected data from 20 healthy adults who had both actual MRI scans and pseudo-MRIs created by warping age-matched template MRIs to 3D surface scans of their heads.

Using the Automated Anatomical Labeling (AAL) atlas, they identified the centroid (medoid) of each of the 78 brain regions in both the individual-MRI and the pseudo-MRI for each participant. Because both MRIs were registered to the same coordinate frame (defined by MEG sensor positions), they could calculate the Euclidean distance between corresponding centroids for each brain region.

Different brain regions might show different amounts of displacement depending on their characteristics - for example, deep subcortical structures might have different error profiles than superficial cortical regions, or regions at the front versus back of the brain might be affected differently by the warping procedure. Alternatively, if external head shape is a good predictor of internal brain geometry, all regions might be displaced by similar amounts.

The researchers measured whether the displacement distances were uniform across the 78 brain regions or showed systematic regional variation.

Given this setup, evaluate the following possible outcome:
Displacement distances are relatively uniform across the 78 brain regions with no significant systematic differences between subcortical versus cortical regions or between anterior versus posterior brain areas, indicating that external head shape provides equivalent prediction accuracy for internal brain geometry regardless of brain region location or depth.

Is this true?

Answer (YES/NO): NO